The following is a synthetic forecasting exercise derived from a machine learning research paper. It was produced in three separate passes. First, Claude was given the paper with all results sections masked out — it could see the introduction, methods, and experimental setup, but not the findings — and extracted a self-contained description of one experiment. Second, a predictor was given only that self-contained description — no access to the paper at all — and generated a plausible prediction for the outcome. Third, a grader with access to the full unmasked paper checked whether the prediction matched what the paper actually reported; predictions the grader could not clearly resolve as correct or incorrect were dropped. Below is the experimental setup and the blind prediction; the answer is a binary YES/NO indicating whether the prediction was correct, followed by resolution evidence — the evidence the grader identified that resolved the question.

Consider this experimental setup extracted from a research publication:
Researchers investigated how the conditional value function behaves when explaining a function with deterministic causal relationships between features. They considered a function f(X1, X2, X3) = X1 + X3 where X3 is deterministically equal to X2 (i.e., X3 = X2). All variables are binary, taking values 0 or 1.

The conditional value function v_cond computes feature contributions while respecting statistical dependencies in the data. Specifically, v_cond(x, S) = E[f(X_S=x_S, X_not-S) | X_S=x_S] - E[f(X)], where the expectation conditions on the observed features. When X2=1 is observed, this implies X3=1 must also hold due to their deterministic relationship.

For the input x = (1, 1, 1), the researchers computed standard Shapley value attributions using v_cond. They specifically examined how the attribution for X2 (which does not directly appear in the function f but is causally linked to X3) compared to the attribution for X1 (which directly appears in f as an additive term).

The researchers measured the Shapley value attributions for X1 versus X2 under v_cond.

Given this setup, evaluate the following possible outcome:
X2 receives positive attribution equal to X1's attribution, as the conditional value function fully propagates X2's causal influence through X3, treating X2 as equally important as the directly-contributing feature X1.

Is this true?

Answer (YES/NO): NO